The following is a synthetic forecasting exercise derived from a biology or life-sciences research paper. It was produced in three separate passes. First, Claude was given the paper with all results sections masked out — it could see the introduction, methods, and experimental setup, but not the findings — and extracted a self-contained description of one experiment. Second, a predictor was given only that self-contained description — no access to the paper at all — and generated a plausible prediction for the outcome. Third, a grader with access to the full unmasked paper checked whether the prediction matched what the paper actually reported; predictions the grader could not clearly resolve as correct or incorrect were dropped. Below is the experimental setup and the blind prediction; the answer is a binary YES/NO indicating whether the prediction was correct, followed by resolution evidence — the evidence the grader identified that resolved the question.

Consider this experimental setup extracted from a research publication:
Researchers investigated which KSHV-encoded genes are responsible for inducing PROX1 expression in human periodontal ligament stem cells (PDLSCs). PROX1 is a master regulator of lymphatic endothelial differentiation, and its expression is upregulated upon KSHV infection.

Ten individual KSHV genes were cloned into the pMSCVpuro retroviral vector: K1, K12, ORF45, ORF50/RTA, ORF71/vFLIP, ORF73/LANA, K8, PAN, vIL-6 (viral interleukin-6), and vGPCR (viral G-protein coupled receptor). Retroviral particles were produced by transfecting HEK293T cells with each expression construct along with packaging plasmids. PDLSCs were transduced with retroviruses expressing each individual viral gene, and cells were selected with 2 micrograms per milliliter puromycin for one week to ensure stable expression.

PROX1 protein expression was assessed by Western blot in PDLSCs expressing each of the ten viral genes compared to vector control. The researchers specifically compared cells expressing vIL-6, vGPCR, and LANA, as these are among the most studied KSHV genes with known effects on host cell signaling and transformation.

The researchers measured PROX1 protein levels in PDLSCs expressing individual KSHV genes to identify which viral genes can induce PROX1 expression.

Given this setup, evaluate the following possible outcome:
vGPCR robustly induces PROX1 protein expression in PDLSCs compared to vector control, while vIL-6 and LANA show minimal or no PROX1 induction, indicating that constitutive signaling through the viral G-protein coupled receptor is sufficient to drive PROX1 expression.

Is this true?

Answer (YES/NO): NO